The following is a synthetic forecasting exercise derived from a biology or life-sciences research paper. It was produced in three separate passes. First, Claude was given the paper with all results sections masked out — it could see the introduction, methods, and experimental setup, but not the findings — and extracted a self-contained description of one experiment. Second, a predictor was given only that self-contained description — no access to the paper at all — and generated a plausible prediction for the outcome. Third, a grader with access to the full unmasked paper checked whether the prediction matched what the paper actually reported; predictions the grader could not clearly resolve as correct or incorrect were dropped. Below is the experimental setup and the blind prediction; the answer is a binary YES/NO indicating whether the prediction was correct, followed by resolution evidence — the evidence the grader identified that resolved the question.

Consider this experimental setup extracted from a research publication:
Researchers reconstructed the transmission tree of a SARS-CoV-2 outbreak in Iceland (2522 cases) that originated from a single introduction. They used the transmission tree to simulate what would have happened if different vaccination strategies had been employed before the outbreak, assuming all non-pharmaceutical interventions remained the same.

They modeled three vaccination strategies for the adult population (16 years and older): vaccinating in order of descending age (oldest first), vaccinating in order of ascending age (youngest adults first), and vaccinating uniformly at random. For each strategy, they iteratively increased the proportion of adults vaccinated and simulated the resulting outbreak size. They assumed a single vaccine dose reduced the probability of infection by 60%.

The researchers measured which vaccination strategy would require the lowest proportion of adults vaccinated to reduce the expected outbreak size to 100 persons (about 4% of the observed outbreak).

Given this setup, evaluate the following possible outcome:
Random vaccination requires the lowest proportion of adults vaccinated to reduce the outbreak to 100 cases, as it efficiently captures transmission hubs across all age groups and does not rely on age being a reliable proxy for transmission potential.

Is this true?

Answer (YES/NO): NO